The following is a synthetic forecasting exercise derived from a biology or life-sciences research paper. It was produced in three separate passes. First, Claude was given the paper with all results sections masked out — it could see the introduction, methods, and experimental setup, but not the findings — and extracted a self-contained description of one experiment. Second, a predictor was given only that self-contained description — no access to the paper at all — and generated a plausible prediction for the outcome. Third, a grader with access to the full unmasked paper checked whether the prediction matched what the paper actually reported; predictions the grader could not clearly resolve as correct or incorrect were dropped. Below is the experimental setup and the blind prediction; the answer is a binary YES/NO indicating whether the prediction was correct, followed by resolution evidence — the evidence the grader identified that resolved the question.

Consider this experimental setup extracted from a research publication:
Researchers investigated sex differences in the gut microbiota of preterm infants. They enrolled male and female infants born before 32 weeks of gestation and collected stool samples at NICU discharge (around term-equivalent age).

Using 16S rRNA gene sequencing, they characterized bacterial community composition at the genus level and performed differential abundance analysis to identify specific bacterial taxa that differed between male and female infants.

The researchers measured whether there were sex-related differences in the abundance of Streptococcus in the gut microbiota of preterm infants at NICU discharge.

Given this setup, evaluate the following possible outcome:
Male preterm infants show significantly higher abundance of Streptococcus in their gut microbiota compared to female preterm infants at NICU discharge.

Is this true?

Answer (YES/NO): YES